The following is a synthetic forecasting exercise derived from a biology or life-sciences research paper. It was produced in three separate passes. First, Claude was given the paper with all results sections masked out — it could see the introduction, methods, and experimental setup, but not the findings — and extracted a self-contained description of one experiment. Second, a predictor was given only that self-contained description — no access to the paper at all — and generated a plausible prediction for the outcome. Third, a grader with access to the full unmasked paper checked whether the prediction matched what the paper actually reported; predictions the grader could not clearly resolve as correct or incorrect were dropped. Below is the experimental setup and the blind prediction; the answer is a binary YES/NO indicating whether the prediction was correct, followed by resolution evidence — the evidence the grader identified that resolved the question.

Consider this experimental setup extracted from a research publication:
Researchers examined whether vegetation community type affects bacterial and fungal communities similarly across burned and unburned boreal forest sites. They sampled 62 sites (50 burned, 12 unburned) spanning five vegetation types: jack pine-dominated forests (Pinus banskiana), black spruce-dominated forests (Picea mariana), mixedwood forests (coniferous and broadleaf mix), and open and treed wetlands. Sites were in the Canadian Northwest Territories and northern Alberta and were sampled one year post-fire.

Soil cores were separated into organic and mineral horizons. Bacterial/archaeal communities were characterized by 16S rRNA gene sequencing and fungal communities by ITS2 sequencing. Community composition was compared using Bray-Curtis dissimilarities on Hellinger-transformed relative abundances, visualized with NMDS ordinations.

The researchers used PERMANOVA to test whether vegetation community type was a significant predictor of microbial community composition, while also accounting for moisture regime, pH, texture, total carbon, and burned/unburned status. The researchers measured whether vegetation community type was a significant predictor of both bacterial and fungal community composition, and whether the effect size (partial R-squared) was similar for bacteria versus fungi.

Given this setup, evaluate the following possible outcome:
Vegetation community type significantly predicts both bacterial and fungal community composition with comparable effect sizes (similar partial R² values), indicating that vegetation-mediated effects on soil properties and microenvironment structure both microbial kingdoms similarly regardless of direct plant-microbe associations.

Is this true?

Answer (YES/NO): YES